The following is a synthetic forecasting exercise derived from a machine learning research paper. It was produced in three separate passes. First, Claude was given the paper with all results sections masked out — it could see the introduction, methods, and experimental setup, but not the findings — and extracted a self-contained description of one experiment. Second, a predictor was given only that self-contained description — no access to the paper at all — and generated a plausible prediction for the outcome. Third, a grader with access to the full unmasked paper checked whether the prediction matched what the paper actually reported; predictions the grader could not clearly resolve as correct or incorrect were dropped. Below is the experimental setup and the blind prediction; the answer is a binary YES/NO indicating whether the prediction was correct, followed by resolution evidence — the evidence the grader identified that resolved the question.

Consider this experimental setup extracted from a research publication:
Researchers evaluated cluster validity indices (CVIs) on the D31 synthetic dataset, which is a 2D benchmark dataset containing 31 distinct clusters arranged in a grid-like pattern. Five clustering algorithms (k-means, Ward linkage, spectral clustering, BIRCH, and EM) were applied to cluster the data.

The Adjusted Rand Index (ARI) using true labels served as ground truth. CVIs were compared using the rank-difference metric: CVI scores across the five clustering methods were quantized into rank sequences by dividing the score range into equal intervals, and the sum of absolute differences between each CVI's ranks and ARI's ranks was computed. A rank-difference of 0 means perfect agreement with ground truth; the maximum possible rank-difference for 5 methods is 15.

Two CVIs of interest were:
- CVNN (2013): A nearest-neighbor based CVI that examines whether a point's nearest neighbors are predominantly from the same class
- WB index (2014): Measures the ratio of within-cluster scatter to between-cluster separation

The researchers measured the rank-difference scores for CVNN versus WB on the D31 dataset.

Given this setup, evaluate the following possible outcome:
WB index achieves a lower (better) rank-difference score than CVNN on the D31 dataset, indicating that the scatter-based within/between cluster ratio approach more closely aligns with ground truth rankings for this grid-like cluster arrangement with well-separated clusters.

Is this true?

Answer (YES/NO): YES